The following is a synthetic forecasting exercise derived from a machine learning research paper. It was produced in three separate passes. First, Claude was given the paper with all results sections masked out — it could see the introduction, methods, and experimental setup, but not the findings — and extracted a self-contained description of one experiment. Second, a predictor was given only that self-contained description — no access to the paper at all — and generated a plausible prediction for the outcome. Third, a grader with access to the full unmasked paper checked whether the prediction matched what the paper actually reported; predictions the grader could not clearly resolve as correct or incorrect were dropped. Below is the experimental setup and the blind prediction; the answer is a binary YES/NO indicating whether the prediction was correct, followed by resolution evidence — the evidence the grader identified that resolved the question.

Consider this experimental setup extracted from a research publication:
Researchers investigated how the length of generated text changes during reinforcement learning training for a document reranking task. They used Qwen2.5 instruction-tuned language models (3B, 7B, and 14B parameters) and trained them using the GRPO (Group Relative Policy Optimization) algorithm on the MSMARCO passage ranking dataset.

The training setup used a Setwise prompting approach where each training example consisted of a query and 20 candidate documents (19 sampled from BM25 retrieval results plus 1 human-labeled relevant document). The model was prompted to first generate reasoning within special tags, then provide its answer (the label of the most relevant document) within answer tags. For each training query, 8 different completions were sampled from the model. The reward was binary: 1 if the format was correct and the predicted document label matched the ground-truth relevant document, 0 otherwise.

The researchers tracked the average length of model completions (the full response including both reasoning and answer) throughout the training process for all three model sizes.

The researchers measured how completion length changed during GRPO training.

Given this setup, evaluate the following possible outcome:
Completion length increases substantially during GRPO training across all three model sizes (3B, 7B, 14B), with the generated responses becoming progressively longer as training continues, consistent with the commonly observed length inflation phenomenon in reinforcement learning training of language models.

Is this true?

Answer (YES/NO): NO